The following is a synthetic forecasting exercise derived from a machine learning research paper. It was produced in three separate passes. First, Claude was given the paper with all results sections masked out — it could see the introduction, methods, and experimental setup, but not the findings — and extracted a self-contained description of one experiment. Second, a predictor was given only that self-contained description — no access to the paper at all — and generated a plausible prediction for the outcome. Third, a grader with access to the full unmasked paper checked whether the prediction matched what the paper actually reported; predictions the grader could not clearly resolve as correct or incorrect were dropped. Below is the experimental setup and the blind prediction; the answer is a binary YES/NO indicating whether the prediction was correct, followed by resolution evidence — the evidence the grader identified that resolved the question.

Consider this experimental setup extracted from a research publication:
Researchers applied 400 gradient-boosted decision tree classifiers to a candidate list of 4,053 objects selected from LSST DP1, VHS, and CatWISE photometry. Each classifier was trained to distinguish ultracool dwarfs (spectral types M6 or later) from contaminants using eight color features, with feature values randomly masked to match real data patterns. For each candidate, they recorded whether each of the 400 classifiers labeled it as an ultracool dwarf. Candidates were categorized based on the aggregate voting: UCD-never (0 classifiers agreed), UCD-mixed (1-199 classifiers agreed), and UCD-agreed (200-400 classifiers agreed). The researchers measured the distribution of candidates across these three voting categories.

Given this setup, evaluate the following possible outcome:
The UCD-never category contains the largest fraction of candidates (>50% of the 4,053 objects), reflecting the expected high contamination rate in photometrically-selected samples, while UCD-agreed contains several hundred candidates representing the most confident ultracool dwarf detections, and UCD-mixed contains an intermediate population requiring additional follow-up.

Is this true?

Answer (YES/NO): YES